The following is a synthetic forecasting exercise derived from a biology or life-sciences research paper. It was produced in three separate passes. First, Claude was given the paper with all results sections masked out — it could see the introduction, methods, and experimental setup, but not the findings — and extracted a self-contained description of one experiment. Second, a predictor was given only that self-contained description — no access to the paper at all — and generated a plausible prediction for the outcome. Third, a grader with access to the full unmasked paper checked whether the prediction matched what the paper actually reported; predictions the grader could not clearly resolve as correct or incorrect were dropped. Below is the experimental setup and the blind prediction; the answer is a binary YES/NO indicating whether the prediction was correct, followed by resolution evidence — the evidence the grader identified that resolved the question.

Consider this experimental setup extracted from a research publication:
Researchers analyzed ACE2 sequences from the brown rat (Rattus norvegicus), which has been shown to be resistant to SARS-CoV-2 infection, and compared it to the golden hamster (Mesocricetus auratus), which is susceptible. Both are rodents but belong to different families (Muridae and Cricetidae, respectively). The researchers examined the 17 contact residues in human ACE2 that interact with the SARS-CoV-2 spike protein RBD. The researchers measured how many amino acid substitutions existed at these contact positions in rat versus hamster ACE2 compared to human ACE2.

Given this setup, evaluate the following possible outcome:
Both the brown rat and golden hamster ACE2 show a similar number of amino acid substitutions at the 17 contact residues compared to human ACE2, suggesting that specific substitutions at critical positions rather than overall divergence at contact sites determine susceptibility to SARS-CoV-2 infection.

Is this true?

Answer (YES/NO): YES